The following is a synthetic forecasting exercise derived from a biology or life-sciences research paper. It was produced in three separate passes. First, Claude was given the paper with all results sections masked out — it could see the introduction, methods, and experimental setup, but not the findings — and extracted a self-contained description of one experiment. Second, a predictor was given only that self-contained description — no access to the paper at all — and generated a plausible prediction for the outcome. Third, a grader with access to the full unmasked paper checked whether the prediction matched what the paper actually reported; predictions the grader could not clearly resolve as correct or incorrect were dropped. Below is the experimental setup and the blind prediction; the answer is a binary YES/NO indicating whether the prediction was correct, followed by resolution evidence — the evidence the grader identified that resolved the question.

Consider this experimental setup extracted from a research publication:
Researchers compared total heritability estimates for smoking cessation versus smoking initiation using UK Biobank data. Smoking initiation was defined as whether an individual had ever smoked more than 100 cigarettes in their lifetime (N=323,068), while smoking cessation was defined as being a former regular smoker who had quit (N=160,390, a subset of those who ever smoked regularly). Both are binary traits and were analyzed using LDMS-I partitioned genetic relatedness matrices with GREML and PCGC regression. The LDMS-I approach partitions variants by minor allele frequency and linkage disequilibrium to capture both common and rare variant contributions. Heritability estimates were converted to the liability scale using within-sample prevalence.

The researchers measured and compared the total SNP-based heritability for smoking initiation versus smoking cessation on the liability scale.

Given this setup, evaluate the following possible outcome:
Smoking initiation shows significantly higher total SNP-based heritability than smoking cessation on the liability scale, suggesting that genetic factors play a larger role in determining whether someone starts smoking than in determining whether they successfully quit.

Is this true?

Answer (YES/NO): YES